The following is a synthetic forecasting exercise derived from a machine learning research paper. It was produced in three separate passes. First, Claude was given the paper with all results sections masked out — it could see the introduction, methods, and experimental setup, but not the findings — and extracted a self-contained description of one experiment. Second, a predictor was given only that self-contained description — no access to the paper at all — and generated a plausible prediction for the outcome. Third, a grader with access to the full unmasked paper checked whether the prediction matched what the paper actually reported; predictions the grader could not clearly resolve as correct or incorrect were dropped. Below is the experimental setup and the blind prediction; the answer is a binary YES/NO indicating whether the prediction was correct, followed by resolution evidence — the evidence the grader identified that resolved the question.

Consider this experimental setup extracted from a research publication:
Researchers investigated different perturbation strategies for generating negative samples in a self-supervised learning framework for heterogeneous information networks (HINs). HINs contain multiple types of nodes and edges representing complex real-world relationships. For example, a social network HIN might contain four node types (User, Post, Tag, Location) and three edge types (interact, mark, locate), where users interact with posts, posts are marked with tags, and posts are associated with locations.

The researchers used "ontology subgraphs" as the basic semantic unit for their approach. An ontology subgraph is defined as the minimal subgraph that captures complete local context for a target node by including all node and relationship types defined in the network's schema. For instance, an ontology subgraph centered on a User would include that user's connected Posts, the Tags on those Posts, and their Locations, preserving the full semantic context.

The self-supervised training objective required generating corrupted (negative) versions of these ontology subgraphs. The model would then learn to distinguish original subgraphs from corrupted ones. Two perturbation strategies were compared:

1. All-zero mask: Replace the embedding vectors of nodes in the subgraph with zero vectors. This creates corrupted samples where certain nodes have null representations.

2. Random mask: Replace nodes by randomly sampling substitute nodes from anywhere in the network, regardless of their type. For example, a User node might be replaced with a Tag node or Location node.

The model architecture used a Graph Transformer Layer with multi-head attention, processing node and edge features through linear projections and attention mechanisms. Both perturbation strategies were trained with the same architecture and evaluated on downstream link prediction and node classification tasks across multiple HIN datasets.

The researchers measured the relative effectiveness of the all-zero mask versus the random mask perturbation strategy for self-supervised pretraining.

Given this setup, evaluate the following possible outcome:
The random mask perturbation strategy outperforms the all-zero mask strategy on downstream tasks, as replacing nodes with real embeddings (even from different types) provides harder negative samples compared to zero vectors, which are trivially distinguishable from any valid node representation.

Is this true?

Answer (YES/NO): YES